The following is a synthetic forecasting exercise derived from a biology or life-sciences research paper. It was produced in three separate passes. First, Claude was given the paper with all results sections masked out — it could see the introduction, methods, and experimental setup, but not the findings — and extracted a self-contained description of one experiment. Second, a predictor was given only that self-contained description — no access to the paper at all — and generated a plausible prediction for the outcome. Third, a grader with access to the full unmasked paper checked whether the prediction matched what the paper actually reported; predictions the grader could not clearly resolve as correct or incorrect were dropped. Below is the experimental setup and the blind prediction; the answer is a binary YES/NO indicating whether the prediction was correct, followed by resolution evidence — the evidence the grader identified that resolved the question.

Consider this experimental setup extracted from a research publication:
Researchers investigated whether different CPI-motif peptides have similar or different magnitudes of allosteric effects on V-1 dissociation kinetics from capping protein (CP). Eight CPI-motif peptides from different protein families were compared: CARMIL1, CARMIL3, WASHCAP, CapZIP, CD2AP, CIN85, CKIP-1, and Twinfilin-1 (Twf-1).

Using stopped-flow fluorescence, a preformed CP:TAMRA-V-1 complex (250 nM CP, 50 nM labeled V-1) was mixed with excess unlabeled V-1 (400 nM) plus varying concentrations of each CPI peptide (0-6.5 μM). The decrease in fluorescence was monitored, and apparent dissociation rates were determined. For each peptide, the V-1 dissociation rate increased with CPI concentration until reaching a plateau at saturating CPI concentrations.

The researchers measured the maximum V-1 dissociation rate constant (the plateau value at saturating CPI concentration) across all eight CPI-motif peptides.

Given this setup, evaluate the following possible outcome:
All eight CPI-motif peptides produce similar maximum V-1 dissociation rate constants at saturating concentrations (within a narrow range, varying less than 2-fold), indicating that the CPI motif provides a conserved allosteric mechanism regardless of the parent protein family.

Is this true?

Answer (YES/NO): NO